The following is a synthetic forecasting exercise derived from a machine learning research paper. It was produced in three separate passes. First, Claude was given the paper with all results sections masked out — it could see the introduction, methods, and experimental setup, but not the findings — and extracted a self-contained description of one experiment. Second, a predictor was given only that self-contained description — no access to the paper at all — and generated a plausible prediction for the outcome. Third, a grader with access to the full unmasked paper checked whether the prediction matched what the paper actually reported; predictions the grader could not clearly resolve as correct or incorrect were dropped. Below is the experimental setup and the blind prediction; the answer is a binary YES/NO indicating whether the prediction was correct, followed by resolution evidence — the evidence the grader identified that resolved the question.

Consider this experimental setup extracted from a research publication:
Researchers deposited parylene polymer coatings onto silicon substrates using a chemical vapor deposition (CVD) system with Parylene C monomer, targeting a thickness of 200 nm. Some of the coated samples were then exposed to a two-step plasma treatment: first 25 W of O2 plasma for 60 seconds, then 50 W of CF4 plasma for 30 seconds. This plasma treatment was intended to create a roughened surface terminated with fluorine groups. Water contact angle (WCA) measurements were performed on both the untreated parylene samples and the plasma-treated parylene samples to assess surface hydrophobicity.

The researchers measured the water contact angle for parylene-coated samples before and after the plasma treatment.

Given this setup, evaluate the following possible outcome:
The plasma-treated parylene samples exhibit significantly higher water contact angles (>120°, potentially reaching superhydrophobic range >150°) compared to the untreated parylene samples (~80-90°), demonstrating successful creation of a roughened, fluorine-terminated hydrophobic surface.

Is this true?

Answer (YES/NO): NO